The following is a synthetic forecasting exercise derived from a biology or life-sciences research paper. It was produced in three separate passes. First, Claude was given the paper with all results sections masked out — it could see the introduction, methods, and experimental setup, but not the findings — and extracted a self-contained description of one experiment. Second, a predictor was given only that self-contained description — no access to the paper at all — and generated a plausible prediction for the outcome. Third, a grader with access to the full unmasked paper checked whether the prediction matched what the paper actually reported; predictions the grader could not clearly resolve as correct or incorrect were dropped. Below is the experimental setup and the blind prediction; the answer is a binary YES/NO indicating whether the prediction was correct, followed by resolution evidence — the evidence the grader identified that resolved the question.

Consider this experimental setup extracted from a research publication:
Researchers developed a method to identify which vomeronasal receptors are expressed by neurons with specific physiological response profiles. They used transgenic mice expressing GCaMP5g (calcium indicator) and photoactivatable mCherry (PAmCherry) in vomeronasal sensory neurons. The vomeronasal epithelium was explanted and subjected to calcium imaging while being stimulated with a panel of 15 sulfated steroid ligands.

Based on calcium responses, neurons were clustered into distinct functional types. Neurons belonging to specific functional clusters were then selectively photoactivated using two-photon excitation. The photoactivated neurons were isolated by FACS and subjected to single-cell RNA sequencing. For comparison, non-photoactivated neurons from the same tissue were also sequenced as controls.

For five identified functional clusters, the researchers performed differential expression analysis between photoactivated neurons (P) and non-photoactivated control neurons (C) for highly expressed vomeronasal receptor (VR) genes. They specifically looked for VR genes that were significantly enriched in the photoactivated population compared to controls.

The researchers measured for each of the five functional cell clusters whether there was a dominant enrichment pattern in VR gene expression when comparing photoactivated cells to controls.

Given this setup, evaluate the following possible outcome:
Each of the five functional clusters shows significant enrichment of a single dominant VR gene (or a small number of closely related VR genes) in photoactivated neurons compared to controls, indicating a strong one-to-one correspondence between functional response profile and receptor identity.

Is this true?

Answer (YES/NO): YES